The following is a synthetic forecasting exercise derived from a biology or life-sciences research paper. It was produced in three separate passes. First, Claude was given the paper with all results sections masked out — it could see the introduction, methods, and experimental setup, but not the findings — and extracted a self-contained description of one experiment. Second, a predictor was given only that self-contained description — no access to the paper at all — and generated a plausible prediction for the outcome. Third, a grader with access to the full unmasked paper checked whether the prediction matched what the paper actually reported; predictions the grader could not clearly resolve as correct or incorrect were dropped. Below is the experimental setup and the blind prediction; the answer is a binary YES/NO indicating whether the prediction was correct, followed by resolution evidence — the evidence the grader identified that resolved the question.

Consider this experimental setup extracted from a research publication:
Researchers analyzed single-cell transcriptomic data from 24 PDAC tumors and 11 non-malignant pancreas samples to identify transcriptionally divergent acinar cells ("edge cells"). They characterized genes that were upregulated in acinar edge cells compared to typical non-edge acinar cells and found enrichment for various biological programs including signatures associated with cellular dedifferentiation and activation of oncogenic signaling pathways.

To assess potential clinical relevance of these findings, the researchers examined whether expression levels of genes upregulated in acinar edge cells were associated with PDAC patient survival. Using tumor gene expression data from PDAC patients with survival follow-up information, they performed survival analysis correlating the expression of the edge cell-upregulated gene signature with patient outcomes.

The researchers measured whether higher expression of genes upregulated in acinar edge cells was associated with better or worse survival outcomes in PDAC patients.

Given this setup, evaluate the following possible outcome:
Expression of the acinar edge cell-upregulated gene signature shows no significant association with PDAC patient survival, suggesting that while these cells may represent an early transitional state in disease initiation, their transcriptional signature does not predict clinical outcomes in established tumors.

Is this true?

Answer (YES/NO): NO